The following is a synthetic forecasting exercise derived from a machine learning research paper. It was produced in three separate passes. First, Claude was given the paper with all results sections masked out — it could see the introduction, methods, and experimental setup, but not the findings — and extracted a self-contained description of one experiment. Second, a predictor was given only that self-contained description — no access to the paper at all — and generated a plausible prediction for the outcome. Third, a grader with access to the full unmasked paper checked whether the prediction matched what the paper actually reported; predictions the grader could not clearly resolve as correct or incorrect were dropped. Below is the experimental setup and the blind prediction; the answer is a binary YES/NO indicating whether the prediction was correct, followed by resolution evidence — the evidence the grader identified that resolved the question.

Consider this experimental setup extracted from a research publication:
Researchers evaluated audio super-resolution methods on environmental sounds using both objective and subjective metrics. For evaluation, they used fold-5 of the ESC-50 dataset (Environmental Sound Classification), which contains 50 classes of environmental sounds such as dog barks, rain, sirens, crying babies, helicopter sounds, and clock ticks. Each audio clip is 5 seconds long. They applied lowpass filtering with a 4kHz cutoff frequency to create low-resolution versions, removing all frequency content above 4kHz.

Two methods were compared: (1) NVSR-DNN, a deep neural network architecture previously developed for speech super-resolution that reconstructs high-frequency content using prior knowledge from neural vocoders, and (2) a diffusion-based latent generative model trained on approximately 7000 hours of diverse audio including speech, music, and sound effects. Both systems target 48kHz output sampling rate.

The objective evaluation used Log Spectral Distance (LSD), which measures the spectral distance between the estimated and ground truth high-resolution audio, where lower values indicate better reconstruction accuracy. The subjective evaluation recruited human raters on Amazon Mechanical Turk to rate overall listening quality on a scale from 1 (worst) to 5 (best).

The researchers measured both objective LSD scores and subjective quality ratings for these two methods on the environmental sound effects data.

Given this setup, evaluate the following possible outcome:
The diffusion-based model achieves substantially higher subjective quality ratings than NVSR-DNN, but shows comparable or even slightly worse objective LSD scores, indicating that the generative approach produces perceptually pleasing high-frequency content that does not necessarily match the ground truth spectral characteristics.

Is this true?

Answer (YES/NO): YES